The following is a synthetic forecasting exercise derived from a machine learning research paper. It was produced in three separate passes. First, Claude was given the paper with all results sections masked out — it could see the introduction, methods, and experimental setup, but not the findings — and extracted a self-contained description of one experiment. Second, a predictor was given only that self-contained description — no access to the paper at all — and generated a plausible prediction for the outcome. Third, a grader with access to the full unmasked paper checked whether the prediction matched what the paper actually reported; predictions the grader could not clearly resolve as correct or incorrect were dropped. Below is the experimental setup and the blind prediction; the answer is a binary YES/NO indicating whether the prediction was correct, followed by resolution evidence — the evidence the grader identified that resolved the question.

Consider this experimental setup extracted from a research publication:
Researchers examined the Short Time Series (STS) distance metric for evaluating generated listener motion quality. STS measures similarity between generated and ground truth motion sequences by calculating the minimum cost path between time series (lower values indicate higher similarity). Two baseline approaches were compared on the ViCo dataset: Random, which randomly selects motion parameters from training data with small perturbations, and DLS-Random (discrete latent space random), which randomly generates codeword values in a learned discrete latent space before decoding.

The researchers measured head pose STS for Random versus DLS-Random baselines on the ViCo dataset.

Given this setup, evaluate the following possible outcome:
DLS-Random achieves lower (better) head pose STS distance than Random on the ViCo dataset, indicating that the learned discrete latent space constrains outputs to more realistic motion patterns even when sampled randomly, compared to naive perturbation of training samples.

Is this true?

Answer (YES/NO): YES